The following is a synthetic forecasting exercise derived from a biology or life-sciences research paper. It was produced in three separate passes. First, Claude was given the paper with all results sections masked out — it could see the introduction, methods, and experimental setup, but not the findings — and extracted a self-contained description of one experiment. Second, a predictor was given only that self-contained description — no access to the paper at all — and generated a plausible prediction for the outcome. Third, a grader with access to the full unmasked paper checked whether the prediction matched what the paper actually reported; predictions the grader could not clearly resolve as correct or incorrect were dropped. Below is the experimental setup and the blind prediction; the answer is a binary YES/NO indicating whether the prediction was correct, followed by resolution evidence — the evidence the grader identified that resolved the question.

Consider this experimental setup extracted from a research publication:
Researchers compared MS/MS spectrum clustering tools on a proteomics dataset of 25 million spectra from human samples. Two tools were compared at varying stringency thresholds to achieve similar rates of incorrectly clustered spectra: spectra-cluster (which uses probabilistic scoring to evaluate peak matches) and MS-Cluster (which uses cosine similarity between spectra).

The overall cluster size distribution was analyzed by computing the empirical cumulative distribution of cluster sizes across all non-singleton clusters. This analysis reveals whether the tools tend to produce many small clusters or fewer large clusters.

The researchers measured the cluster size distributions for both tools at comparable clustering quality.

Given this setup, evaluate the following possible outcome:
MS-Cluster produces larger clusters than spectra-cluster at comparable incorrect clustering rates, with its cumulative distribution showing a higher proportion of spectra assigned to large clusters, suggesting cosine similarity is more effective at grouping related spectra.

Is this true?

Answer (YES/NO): YES